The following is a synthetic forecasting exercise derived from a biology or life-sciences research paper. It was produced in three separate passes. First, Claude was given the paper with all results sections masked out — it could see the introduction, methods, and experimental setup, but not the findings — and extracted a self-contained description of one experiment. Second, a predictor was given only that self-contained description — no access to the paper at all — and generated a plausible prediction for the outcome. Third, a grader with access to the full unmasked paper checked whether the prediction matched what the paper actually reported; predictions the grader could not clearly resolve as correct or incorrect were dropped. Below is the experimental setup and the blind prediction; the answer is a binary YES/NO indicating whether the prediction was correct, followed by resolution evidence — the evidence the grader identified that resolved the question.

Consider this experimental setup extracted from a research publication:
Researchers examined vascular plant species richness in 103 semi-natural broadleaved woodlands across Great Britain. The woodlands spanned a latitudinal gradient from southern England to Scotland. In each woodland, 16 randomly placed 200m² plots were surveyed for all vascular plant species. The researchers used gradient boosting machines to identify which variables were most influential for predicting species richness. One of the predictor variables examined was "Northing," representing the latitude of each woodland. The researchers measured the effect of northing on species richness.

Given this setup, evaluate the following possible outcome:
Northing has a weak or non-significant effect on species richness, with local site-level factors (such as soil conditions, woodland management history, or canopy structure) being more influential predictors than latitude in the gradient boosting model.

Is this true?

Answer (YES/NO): NO